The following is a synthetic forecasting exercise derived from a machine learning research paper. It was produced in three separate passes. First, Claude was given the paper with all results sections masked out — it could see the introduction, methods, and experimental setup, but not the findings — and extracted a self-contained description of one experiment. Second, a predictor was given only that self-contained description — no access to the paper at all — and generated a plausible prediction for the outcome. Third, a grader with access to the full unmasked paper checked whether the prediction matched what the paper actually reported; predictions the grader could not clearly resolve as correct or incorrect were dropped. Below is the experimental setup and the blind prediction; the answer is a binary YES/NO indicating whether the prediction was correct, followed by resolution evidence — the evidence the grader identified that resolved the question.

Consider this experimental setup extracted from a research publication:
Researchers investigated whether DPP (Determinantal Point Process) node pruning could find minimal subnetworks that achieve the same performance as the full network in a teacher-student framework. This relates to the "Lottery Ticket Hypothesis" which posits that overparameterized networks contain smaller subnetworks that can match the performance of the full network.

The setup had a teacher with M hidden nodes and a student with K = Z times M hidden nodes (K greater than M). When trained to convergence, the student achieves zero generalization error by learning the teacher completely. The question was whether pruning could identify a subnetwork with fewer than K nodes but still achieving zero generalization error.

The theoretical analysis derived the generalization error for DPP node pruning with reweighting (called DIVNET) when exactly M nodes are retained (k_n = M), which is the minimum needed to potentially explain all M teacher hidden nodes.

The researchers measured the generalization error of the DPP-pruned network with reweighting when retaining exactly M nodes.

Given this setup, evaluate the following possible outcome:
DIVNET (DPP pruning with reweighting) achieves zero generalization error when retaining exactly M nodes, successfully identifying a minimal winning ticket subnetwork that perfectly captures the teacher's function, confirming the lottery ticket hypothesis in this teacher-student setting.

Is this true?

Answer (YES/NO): YES